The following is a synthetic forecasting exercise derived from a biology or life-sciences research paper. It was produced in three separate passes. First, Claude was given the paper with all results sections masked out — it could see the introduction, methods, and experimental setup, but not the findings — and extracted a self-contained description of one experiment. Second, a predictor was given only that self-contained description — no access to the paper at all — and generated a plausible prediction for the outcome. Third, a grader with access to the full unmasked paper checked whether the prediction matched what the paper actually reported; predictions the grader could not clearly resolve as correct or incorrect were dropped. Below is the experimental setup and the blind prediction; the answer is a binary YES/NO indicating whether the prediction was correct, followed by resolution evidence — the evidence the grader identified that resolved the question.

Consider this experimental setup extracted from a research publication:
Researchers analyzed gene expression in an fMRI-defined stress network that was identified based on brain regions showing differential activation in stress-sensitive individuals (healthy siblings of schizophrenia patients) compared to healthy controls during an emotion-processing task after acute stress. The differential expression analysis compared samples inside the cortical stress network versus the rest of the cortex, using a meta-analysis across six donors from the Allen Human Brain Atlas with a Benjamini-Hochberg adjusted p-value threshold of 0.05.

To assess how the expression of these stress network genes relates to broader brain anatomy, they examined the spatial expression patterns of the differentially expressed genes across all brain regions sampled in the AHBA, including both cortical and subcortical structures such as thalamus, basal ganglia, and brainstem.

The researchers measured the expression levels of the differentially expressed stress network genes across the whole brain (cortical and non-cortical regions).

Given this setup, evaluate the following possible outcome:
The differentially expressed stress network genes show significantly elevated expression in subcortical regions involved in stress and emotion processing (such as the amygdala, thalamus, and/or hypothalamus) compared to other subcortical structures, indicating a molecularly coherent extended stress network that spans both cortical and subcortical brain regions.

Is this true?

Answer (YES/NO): NO